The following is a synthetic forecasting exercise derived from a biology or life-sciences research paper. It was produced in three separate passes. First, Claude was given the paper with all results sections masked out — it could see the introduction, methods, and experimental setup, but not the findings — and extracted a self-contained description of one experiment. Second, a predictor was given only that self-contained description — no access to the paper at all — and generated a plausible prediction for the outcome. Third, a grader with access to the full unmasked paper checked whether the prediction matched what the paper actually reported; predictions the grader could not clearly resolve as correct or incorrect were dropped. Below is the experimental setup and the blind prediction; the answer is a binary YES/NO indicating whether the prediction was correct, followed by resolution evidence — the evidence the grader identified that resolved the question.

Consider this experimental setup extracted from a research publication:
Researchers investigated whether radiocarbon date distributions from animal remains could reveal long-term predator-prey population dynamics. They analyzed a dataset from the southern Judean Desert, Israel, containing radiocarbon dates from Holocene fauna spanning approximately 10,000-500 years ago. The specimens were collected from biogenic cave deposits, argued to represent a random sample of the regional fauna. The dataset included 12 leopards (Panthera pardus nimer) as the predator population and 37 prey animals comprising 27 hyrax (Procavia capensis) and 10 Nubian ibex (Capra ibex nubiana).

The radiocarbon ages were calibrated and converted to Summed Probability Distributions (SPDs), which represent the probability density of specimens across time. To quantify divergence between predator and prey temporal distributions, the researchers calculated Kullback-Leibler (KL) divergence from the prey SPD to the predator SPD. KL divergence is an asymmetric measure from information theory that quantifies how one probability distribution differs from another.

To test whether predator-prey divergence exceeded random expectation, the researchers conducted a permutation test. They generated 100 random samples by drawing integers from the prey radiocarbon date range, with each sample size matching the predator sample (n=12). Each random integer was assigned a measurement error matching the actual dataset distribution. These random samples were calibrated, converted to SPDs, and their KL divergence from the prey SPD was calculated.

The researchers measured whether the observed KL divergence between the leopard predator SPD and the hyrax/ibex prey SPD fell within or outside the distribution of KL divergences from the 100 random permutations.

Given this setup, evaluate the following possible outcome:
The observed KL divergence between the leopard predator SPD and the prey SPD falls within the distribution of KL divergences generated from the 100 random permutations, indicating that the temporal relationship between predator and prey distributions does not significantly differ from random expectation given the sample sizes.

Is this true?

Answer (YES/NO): NO